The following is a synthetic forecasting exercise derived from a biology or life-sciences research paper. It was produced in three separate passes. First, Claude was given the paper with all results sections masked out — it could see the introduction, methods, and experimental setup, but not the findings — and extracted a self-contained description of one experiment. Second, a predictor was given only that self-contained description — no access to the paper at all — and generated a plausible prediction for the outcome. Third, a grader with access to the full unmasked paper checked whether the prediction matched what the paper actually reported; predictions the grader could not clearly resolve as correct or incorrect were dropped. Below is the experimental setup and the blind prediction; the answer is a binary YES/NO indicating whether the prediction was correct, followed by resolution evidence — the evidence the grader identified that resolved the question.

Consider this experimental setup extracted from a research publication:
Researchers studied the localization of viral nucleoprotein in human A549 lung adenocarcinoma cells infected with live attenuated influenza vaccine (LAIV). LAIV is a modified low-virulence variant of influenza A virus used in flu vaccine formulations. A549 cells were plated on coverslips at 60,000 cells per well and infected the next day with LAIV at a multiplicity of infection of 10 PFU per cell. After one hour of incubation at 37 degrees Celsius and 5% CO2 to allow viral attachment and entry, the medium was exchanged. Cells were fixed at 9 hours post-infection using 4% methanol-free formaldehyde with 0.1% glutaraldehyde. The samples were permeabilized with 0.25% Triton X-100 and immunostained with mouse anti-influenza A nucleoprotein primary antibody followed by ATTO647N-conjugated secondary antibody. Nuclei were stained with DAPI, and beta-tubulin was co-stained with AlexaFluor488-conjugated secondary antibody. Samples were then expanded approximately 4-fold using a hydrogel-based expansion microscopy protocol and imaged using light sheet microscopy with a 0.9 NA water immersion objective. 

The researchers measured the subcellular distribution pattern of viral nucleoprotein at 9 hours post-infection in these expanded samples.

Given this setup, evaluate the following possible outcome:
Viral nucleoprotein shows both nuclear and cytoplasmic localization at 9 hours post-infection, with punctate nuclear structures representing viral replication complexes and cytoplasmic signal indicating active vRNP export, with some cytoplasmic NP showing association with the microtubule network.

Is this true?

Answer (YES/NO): NO